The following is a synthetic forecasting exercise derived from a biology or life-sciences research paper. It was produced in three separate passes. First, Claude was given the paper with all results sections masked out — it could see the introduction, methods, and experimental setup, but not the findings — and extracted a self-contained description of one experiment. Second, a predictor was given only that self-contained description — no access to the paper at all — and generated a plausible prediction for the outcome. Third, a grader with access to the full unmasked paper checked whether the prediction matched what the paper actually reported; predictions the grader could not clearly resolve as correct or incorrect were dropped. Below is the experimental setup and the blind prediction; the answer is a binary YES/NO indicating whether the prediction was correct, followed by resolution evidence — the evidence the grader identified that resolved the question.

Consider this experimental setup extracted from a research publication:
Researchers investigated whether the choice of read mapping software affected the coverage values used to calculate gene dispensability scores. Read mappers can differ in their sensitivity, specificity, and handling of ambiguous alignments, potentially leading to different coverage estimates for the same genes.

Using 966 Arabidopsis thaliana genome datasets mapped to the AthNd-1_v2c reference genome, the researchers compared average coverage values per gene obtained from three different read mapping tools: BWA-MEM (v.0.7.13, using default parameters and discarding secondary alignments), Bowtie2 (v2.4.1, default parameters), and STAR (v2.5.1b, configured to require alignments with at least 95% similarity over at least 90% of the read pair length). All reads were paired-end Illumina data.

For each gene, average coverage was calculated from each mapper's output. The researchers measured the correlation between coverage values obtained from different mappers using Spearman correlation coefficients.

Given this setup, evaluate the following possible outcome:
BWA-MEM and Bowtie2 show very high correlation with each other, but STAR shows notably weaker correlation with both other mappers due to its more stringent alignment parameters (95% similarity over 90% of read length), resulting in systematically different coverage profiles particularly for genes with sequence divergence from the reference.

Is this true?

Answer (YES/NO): NO